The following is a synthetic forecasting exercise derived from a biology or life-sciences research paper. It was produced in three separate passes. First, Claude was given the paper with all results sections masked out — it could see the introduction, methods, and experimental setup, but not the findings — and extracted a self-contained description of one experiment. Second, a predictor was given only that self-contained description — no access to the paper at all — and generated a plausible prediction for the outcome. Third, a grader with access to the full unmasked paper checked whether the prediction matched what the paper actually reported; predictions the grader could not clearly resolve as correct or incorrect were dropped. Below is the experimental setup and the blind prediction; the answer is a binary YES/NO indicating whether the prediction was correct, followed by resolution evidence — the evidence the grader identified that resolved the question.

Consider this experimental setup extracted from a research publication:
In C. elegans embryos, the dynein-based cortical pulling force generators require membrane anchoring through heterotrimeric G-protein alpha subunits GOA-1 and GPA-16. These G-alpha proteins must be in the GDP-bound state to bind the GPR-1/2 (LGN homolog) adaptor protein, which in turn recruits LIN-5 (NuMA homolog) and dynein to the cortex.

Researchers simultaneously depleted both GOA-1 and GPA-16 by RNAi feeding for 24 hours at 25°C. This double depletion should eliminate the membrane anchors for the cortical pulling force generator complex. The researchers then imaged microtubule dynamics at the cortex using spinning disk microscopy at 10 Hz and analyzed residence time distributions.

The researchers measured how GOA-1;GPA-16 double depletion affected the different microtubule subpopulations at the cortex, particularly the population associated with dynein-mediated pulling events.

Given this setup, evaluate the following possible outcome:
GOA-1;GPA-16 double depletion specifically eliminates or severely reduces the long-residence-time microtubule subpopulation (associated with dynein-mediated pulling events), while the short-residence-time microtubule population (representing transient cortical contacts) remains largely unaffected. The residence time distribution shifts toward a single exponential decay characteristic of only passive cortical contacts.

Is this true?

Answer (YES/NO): NO